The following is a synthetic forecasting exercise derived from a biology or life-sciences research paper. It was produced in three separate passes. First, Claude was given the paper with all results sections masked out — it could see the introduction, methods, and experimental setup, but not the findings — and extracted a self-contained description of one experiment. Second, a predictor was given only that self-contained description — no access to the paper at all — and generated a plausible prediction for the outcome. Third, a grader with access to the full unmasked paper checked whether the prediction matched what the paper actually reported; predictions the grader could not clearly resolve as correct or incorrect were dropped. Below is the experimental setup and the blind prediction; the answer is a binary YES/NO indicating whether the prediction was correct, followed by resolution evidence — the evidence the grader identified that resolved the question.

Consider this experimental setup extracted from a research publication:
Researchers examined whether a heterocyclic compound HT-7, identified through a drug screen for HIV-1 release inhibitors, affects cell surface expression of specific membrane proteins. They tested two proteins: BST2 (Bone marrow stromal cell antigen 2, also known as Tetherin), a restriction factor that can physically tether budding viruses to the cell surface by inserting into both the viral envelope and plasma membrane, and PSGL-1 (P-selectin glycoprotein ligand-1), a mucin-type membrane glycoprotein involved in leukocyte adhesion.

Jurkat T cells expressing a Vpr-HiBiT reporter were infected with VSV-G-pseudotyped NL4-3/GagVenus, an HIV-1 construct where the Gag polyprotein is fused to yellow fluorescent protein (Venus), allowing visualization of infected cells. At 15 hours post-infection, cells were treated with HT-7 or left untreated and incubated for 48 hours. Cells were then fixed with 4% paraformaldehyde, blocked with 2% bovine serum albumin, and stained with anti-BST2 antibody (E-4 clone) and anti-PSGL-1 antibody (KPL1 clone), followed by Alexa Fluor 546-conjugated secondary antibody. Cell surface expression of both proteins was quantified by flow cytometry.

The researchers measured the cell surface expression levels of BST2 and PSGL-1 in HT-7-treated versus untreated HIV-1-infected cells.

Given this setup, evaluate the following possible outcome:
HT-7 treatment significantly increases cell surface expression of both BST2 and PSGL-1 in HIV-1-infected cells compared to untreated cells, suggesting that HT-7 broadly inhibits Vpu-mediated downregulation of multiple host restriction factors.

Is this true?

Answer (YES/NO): NO